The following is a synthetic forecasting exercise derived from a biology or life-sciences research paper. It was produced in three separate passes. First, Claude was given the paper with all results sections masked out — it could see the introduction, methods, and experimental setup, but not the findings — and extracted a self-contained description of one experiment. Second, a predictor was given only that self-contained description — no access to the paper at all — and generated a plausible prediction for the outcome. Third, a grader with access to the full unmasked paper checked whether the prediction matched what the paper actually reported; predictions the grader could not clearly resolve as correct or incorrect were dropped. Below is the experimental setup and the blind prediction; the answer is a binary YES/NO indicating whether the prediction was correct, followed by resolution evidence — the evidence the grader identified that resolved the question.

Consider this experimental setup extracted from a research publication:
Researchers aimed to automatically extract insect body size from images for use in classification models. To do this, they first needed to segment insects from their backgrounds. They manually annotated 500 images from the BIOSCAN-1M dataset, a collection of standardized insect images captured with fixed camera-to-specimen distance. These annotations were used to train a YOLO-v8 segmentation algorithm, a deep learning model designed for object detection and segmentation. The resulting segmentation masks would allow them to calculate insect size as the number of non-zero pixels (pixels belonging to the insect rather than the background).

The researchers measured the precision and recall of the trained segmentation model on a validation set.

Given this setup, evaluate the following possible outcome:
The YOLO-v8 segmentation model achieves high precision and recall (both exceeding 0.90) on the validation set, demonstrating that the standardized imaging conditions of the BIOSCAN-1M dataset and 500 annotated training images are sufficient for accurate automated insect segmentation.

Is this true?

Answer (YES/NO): YES